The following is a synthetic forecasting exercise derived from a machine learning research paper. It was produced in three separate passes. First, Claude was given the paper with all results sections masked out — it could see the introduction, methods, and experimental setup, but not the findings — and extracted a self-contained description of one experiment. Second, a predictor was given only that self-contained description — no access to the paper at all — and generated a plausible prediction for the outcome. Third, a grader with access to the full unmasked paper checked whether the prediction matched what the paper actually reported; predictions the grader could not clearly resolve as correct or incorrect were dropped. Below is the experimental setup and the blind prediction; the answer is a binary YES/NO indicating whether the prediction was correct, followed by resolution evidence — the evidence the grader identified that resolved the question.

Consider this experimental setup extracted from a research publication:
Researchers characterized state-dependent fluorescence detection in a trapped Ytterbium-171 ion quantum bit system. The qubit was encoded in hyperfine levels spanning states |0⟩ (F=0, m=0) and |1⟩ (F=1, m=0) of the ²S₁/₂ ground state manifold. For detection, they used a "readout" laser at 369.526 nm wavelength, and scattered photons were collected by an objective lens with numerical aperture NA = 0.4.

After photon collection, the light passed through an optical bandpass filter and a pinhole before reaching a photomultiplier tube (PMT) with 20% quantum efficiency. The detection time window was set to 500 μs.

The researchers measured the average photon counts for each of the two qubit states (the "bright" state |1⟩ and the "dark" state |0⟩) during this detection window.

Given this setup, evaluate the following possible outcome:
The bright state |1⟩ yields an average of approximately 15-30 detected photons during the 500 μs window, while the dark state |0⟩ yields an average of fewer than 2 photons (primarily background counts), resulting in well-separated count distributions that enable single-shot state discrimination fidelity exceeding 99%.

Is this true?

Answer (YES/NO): NO